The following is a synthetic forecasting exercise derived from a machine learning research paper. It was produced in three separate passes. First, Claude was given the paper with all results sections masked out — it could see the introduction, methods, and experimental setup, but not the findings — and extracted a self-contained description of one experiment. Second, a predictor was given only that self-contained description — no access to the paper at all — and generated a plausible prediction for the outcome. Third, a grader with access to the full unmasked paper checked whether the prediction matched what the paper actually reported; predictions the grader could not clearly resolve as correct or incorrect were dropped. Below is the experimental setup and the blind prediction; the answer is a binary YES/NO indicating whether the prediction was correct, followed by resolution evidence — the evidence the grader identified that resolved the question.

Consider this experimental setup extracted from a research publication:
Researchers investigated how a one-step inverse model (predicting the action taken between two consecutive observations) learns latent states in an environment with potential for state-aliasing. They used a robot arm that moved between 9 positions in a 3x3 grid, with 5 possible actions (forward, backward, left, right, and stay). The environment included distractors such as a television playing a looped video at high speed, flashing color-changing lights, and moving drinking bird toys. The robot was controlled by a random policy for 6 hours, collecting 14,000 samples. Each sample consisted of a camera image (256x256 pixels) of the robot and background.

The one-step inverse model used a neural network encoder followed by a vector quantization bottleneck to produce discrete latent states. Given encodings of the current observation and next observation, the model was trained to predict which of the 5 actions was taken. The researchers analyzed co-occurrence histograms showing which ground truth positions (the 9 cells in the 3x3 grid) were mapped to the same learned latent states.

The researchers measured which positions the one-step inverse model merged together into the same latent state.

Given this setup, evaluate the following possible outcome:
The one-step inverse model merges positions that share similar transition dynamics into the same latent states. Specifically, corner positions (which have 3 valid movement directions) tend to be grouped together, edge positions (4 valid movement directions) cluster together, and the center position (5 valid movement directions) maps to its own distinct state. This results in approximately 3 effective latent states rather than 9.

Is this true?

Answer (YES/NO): NO